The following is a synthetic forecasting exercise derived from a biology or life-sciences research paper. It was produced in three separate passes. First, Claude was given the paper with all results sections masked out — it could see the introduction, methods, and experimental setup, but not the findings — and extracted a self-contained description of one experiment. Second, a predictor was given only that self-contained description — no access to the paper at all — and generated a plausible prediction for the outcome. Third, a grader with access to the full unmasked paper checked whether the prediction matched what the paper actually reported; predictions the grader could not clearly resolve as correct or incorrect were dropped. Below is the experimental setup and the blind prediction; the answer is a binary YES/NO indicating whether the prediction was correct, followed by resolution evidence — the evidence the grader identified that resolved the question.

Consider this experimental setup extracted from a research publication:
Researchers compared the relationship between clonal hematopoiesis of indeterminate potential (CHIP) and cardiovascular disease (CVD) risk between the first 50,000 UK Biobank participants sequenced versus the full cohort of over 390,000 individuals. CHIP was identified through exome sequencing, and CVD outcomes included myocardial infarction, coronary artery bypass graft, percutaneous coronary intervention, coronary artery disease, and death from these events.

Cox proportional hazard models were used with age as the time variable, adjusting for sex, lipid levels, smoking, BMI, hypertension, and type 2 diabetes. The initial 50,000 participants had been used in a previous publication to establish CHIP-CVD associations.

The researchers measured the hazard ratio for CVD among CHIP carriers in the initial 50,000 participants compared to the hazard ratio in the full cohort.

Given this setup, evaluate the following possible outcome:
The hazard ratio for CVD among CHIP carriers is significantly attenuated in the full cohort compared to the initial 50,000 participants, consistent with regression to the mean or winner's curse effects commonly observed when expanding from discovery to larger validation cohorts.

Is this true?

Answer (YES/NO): YES